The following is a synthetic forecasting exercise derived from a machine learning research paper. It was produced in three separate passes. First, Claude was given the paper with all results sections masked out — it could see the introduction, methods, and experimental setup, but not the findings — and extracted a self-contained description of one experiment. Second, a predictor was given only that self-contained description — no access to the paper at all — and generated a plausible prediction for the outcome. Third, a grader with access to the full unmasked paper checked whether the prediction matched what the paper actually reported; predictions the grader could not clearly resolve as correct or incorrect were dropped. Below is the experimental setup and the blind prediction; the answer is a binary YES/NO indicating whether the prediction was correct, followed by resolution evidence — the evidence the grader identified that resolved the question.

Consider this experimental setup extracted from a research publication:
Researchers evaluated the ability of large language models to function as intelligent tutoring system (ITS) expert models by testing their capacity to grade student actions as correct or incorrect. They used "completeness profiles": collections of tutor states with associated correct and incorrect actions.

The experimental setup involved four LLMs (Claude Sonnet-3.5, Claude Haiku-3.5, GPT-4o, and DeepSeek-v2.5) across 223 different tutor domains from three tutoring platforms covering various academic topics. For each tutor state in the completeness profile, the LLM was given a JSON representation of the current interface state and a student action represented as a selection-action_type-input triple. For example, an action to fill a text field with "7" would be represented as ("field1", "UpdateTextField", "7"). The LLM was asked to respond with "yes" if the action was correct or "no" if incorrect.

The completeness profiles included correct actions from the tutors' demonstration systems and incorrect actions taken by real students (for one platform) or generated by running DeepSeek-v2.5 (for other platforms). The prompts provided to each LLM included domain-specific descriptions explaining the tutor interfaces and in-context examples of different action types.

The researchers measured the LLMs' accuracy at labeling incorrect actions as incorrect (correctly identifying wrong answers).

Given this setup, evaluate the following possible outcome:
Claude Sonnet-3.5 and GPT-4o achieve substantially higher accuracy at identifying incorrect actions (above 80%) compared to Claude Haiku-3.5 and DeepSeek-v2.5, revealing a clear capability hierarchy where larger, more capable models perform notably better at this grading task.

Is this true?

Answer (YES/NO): NO